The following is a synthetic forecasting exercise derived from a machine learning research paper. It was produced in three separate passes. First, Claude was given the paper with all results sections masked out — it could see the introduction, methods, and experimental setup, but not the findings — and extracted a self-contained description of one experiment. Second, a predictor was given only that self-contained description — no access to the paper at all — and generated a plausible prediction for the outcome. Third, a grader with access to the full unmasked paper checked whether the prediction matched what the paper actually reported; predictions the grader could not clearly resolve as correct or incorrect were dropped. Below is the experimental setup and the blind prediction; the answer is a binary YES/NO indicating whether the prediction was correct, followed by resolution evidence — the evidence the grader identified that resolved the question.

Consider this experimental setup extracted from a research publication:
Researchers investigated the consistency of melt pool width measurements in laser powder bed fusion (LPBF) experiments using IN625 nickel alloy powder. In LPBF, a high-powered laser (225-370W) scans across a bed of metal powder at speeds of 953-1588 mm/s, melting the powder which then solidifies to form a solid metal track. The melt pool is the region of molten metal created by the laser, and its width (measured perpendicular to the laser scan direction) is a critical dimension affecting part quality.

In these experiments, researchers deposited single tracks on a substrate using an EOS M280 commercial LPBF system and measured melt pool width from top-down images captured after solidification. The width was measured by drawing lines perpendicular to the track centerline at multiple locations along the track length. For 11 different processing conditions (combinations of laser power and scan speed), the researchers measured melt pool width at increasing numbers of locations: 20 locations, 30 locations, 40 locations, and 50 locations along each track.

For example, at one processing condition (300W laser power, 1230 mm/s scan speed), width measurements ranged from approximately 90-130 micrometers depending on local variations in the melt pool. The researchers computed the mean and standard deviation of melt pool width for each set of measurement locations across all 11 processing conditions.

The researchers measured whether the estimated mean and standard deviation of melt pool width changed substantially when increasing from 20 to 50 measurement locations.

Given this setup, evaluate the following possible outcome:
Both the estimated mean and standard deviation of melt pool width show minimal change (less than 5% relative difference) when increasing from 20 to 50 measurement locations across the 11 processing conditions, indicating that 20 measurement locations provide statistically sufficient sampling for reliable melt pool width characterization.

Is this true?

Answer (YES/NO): NO